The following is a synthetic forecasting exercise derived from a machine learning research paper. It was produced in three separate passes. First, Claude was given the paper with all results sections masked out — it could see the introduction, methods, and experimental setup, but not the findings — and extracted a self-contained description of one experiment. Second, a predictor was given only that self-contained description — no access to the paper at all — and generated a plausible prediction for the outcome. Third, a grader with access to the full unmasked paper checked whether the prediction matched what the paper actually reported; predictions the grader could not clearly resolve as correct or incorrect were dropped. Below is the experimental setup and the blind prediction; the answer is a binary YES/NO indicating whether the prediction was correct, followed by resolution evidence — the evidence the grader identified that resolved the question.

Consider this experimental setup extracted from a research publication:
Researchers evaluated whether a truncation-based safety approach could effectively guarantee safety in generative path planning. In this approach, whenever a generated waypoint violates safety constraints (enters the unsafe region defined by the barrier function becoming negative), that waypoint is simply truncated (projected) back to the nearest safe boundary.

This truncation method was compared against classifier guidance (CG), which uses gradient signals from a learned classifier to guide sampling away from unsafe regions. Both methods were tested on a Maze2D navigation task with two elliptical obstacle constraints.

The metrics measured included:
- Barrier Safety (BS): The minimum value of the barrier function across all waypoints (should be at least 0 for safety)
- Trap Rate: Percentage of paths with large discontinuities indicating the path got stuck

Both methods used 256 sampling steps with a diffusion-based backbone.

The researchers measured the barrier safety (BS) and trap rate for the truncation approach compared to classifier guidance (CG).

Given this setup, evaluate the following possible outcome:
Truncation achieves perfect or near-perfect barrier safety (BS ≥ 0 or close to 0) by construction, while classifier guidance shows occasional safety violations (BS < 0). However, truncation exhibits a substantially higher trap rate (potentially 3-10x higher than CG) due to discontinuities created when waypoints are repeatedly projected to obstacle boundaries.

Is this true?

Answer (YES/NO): NO